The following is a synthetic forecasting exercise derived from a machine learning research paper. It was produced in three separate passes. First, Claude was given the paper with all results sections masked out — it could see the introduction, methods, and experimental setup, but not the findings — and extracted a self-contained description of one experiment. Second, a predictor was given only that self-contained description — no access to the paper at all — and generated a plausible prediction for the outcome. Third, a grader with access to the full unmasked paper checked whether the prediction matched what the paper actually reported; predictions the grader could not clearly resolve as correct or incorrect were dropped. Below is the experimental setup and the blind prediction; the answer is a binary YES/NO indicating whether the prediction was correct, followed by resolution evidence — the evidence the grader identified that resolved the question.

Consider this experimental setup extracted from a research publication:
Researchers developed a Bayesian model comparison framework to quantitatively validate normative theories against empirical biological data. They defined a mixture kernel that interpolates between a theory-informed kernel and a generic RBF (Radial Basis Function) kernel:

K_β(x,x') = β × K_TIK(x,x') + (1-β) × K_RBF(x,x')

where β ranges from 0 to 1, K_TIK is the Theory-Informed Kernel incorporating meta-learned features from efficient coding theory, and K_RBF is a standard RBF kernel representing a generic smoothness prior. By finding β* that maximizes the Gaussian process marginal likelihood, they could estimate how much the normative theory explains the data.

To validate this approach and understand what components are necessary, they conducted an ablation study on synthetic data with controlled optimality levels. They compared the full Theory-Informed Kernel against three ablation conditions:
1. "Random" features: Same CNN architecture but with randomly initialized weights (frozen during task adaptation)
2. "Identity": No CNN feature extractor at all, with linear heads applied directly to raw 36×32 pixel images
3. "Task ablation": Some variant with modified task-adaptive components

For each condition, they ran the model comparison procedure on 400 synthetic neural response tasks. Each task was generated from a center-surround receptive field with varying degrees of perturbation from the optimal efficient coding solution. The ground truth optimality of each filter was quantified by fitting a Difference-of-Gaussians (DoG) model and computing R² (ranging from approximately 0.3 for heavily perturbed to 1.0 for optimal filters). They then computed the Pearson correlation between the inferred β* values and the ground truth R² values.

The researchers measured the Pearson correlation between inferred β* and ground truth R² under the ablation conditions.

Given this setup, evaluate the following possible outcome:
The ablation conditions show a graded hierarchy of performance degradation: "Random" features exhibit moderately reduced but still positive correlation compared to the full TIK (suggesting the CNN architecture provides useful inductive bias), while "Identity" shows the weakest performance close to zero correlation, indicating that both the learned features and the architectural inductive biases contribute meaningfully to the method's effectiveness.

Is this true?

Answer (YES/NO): NO